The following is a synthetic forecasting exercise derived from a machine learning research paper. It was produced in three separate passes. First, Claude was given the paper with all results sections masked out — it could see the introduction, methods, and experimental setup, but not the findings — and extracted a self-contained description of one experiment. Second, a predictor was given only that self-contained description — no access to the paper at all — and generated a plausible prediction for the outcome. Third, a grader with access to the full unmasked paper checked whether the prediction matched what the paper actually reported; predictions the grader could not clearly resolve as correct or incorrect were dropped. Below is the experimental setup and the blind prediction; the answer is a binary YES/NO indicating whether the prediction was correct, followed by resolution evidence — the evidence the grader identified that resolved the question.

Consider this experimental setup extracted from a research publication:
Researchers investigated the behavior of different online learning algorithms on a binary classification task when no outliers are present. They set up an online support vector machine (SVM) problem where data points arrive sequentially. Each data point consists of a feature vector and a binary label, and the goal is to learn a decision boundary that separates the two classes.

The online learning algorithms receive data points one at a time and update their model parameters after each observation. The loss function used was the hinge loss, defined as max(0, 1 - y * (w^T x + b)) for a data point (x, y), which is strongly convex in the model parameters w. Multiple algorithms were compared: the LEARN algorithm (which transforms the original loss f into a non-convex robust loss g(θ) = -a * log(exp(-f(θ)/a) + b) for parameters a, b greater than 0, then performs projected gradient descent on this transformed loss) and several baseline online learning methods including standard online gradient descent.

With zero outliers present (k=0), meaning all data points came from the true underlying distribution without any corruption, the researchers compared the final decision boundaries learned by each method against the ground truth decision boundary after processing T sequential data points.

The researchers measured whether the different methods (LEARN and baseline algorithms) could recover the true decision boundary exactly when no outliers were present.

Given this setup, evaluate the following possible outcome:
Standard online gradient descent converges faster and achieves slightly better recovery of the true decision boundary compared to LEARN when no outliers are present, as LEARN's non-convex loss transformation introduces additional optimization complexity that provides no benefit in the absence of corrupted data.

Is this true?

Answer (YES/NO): NO